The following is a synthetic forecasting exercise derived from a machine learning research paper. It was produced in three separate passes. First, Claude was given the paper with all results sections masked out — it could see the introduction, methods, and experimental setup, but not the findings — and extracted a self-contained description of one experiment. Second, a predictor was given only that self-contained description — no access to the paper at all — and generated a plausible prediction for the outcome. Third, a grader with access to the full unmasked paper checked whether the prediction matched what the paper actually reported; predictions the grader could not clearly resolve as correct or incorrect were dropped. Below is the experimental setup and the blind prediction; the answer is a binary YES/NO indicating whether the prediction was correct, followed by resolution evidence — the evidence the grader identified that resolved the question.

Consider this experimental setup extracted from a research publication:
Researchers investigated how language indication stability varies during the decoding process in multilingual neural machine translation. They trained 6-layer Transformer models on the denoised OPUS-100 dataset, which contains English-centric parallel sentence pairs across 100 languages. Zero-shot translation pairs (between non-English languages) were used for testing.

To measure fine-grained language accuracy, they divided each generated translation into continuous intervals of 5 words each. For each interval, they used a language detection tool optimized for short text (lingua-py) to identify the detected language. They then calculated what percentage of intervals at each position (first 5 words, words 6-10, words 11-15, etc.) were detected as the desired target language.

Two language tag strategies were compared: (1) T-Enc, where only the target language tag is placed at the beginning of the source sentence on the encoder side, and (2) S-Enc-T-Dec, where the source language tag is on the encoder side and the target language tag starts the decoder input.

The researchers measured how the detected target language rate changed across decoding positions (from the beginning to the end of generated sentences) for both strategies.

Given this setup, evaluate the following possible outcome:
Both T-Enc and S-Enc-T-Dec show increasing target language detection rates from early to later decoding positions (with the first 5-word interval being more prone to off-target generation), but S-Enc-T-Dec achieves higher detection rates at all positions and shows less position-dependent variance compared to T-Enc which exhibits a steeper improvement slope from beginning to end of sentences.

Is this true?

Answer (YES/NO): NO